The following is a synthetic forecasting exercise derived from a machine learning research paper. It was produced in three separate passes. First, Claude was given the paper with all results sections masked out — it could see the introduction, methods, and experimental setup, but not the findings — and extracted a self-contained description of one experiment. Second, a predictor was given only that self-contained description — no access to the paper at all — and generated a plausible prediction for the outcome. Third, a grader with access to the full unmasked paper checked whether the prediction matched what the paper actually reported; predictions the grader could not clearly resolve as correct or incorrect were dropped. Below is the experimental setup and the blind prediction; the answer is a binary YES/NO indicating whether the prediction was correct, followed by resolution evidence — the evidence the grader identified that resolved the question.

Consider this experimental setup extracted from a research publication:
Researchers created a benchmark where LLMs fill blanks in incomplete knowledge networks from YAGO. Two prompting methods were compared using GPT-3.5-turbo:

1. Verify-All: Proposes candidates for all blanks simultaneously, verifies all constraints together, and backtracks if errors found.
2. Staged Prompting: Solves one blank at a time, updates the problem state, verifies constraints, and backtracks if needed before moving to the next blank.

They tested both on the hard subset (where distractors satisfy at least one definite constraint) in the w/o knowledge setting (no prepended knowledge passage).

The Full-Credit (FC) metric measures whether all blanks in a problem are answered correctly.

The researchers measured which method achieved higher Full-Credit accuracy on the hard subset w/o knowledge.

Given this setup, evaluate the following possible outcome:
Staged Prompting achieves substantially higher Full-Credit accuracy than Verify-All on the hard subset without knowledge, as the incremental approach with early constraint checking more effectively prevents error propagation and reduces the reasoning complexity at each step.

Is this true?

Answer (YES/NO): NO